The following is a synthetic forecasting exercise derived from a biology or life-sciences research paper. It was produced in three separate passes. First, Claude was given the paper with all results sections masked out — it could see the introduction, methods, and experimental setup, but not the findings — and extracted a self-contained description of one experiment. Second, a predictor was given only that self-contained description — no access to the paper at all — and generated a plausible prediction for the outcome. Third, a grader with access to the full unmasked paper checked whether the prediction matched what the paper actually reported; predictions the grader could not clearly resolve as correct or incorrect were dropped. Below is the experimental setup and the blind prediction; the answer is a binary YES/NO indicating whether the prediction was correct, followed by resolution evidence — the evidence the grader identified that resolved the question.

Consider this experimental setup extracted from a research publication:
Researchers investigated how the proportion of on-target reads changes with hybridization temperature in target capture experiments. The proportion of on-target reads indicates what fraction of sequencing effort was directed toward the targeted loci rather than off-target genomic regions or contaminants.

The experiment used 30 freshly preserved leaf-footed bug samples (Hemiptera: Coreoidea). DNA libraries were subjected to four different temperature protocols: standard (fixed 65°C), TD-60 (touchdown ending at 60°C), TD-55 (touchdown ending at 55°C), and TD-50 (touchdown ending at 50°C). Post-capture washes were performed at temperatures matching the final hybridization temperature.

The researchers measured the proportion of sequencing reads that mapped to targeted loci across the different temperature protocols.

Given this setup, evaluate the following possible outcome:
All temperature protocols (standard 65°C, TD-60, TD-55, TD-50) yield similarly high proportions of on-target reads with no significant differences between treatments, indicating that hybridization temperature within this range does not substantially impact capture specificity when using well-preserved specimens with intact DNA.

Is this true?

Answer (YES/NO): NO